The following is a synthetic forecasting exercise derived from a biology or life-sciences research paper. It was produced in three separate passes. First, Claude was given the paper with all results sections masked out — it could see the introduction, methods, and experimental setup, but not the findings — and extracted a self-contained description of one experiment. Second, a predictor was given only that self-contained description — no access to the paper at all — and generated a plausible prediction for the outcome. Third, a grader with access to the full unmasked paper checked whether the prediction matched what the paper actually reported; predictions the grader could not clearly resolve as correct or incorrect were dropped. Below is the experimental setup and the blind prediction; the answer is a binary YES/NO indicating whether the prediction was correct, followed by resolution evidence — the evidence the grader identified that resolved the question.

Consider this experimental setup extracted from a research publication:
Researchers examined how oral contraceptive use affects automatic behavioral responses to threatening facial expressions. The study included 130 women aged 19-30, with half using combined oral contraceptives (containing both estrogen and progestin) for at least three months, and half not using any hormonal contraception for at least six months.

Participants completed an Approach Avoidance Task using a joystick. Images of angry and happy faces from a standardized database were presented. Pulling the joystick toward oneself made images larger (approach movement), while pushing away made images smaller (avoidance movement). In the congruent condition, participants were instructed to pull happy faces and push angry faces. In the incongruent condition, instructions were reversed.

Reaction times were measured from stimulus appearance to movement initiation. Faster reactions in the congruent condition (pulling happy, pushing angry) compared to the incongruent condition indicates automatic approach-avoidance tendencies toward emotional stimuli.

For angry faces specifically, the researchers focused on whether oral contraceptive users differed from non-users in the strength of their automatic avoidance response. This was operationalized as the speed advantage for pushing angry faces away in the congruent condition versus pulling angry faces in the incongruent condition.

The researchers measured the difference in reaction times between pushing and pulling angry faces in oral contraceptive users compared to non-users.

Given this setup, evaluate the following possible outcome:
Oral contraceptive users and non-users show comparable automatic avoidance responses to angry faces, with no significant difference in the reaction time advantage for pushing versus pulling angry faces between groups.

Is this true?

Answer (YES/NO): NO